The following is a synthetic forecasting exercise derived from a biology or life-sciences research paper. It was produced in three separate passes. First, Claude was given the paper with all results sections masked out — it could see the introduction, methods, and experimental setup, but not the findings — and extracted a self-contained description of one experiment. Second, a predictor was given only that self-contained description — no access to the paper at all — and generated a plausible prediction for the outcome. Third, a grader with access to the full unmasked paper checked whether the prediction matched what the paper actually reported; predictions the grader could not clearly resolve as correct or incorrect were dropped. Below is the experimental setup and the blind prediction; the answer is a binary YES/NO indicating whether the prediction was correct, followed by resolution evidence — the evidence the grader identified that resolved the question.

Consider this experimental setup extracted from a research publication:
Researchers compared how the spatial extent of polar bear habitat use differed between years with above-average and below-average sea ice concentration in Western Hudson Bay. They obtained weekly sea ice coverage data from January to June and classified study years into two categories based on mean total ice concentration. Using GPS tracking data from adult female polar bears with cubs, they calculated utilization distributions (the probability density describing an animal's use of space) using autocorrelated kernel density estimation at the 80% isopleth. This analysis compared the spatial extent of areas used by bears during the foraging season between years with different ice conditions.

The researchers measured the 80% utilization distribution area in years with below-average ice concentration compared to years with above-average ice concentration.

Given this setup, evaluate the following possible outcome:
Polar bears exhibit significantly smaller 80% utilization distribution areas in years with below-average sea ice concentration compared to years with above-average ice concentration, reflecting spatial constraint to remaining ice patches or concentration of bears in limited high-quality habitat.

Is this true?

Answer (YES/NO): NO